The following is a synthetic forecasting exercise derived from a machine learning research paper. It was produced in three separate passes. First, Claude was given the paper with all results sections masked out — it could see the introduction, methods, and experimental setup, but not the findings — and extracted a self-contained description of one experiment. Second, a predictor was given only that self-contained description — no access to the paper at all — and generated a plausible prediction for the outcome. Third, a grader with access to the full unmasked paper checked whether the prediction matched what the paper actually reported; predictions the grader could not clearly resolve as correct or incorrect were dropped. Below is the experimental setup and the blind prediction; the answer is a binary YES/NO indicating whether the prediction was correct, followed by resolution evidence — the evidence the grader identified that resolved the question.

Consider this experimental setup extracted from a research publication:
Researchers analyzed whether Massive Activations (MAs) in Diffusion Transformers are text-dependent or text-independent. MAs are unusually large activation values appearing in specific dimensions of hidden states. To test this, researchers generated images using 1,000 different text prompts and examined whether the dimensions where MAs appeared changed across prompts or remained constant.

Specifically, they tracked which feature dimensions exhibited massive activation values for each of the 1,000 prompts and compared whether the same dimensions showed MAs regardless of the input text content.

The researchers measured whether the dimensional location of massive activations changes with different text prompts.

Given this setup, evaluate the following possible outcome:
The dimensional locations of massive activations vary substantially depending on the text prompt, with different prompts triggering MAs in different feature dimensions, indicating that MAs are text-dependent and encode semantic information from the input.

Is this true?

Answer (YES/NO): NO